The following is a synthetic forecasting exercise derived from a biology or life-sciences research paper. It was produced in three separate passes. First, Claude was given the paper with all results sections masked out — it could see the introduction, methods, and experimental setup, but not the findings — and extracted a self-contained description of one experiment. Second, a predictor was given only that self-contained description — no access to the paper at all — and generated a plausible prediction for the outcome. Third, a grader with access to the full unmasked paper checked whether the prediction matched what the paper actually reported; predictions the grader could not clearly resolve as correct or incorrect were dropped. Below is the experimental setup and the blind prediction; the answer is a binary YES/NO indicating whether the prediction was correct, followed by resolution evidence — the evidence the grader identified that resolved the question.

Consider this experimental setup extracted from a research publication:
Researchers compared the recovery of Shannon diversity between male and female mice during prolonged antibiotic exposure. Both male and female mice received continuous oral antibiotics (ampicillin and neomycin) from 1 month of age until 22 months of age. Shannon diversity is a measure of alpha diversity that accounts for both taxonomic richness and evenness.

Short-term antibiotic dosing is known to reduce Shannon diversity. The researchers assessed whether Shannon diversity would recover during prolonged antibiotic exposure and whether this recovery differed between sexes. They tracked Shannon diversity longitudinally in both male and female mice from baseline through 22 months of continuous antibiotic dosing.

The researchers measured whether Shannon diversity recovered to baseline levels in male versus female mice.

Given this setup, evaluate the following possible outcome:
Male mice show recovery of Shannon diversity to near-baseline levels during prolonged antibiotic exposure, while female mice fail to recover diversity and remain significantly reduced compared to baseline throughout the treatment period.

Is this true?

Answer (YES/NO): NO